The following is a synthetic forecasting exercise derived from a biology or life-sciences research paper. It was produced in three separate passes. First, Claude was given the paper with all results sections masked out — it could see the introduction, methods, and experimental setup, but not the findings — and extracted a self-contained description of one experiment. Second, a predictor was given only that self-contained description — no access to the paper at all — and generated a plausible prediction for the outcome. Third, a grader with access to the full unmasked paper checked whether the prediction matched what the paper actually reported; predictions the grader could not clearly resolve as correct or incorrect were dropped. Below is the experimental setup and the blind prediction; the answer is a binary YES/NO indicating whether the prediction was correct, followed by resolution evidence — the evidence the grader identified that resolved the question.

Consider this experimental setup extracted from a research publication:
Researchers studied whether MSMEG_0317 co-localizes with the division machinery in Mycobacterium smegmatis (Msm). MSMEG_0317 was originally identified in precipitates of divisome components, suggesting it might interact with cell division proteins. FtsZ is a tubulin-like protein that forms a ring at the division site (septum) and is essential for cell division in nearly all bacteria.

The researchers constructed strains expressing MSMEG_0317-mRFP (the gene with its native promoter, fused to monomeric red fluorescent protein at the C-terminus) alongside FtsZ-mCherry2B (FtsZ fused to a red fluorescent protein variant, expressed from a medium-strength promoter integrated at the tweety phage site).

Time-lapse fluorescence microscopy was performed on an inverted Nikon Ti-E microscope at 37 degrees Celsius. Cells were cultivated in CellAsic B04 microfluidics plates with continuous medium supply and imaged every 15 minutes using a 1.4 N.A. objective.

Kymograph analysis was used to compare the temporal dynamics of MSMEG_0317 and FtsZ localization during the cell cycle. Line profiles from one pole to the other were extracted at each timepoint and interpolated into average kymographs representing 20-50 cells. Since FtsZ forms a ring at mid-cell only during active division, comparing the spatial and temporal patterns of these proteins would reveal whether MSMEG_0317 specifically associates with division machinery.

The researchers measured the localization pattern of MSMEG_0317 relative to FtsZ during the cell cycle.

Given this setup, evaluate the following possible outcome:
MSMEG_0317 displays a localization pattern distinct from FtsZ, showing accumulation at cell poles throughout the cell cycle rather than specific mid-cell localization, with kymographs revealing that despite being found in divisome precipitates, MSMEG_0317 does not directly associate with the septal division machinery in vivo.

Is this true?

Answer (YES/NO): NO